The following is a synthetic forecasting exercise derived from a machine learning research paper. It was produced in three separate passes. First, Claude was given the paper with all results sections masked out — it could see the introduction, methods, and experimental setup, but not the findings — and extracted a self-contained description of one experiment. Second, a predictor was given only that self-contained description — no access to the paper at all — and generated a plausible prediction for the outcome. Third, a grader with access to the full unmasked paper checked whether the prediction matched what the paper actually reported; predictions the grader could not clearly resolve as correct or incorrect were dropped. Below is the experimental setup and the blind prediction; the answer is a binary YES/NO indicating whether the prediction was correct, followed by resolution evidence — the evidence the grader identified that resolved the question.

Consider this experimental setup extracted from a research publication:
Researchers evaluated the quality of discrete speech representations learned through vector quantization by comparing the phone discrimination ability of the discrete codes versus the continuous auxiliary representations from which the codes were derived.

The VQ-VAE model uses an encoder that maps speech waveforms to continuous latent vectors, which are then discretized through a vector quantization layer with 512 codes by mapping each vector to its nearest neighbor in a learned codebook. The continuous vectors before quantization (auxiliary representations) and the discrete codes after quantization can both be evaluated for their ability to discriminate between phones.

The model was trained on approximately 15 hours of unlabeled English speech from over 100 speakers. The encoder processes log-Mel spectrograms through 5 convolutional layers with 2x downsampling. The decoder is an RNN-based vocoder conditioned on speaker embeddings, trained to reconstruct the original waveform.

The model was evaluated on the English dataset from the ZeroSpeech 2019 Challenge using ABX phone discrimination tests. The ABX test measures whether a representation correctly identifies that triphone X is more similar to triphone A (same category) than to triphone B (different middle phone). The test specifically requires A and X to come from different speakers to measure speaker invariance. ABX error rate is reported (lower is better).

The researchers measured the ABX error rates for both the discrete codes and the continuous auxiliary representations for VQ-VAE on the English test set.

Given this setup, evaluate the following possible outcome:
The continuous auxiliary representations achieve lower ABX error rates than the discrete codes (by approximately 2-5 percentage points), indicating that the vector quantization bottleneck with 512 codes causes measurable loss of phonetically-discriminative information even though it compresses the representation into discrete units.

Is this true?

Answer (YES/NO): NO